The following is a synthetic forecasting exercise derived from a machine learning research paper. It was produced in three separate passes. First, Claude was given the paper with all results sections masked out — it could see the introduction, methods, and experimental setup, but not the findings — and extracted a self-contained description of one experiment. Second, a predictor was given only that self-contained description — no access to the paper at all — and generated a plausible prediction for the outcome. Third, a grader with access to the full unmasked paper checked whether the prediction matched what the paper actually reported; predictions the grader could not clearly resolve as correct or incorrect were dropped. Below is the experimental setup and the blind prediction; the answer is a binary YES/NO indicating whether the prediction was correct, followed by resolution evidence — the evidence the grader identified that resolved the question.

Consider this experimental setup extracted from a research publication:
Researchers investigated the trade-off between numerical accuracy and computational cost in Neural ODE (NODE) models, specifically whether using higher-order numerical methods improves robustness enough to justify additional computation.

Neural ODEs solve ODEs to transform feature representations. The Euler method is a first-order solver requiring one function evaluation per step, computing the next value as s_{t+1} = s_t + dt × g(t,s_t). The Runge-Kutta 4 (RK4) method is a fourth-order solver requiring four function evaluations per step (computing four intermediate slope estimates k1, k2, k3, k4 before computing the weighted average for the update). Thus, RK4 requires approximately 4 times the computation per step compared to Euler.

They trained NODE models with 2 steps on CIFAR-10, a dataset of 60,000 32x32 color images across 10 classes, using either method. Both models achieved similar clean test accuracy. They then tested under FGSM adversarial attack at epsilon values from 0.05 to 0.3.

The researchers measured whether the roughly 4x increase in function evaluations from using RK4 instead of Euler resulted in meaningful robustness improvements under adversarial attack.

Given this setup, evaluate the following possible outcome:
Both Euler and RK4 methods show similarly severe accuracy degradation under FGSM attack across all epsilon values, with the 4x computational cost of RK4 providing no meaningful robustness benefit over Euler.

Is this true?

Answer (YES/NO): NO